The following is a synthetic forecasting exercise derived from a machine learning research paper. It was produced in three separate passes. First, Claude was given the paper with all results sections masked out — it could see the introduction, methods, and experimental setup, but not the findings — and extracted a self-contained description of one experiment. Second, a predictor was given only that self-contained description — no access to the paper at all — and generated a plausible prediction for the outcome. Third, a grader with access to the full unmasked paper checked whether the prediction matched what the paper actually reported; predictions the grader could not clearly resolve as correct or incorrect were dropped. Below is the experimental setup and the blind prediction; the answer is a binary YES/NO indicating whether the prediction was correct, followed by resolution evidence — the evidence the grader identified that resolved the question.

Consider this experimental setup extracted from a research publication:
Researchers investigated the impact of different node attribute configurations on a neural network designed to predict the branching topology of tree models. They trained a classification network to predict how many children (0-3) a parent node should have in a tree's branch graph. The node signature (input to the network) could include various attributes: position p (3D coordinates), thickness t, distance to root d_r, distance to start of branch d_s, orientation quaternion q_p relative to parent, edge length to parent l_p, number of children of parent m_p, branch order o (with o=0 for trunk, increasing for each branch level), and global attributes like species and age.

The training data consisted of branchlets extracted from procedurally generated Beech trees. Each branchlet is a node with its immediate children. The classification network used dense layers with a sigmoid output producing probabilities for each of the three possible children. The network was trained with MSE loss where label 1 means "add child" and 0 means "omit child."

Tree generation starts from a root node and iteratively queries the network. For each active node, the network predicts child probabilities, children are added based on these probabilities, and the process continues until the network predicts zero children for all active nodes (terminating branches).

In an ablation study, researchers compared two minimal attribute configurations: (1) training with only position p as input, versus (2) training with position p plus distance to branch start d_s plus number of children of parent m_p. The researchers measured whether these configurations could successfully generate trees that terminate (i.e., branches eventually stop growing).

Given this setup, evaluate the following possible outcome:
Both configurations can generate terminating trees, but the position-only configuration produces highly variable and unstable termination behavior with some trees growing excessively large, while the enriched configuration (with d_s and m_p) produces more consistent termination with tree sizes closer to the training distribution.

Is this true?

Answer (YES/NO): NO